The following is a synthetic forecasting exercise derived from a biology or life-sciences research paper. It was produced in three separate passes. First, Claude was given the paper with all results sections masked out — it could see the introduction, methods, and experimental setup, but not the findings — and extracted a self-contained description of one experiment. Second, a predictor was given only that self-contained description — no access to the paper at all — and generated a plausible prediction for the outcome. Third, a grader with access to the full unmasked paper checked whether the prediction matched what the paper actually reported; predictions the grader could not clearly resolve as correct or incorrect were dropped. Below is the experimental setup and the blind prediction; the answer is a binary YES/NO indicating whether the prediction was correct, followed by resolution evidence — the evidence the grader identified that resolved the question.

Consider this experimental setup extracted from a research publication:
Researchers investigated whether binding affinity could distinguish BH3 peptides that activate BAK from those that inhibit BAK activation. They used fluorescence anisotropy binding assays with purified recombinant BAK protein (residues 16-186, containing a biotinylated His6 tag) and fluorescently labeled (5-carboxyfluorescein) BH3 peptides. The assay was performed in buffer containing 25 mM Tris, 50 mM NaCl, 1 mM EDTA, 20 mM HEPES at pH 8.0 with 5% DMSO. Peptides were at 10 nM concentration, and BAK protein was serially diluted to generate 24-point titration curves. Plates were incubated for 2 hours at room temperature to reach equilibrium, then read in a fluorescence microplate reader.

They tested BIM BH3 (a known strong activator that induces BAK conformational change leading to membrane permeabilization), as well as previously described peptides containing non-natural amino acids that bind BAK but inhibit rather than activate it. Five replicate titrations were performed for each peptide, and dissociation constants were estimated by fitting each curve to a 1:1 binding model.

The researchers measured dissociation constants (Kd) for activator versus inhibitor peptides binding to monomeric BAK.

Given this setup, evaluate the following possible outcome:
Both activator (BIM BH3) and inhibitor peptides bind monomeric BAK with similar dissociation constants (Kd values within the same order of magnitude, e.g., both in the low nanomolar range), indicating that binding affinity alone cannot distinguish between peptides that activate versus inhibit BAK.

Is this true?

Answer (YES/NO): NO